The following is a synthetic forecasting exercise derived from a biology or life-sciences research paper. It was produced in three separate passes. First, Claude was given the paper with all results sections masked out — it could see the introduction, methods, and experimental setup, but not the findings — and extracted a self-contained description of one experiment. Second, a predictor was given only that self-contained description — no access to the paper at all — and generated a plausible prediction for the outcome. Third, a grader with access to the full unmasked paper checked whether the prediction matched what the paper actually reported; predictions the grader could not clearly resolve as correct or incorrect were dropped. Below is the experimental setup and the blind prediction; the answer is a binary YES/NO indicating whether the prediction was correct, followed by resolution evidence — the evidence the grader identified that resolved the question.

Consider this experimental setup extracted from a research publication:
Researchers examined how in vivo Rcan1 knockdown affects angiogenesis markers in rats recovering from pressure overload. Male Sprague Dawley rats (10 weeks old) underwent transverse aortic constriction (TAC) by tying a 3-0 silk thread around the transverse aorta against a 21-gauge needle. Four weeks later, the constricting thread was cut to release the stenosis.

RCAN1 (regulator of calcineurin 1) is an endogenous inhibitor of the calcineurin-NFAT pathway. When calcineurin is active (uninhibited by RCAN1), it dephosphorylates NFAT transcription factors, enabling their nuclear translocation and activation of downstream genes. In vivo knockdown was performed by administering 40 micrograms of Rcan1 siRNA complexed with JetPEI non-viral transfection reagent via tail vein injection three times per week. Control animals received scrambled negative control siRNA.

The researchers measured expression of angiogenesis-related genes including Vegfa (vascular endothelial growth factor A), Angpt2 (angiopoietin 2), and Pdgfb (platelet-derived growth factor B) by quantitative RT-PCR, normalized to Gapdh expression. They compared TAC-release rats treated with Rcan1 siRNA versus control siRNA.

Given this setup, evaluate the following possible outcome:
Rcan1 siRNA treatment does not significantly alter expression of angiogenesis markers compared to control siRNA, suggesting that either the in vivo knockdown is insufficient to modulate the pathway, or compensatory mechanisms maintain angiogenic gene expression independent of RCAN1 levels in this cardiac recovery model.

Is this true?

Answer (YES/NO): NO